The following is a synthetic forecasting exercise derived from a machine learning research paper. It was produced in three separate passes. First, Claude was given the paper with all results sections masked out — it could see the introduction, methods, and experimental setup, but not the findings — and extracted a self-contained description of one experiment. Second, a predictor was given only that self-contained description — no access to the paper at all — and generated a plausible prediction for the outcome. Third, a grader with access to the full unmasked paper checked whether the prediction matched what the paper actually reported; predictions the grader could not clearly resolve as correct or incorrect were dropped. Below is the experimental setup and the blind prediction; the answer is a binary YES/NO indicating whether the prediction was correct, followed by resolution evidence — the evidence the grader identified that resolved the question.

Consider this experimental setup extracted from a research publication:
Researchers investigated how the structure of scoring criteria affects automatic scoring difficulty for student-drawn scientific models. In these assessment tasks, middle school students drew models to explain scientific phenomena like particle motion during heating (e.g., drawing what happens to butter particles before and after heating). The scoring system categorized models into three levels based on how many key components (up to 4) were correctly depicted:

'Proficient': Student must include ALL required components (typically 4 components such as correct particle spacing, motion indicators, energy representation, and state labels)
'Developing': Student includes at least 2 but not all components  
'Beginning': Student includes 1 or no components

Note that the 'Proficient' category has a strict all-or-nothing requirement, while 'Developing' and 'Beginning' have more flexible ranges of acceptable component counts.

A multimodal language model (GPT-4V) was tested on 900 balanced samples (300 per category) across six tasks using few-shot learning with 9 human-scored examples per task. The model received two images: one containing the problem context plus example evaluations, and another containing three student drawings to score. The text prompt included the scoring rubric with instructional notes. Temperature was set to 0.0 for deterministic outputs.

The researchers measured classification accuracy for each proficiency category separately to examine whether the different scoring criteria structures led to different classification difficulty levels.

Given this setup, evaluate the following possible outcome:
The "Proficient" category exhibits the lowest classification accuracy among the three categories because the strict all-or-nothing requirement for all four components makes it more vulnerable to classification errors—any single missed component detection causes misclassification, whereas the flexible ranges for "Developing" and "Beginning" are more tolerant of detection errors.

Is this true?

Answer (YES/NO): YES